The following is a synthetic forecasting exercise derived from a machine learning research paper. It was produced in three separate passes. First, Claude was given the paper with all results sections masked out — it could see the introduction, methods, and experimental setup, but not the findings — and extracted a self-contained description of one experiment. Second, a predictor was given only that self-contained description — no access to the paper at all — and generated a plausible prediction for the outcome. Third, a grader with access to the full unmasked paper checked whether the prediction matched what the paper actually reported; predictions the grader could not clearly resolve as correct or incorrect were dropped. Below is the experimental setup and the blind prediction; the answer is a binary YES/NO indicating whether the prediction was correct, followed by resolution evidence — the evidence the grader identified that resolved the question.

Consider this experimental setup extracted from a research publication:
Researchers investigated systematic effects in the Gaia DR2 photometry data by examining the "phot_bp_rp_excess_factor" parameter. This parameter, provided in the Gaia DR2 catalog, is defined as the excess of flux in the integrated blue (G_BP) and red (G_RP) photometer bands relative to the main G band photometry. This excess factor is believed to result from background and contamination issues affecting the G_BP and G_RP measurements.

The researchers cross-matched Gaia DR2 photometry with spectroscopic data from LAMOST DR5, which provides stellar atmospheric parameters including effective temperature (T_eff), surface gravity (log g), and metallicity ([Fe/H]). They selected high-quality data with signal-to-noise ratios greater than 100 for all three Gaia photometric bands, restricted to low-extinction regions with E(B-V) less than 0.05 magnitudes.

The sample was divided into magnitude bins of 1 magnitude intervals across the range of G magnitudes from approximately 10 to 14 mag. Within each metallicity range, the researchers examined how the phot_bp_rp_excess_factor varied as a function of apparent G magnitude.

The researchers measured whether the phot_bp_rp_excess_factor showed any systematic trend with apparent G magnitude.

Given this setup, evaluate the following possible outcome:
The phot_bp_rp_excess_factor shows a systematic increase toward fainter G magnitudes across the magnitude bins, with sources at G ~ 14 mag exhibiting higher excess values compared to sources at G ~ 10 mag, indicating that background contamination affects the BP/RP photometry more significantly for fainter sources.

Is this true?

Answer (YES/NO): NO